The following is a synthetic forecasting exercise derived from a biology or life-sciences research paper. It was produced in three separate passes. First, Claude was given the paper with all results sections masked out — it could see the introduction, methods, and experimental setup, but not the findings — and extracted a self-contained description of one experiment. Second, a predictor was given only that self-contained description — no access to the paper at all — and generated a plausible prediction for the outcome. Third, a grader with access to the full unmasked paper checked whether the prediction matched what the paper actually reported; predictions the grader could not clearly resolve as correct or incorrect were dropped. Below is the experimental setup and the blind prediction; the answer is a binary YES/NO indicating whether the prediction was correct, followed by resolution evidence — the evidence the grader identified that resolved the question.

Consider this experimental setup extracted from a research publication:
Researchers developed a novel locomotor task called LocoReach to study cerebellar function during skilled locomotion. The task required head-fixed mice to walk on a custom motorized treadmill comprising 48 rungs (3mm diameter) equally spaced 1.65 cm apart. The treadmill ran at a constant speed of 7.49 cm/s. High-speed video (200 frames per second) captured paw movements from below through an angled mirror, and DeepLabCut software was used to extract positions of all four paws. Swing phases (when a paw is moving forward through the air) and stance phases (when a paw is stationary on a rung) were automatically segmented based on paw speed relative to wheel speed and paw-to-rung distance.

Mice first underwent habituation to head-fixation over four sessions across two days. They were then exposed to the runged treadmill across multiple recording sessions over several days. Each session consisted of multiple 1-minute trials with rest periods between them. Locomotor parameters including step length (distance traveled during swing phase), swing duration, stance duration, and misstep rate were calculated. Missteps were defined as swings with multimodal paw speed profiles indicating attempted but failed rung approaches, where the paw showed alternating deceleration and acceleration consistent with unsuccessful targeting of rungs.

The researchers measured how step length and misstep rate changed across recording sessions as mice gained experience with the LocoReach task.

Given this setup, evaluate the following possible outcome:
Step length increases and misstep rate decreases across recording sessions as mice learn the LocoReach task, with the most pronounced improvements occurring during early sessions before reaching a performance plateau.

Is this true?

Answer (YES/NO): NO